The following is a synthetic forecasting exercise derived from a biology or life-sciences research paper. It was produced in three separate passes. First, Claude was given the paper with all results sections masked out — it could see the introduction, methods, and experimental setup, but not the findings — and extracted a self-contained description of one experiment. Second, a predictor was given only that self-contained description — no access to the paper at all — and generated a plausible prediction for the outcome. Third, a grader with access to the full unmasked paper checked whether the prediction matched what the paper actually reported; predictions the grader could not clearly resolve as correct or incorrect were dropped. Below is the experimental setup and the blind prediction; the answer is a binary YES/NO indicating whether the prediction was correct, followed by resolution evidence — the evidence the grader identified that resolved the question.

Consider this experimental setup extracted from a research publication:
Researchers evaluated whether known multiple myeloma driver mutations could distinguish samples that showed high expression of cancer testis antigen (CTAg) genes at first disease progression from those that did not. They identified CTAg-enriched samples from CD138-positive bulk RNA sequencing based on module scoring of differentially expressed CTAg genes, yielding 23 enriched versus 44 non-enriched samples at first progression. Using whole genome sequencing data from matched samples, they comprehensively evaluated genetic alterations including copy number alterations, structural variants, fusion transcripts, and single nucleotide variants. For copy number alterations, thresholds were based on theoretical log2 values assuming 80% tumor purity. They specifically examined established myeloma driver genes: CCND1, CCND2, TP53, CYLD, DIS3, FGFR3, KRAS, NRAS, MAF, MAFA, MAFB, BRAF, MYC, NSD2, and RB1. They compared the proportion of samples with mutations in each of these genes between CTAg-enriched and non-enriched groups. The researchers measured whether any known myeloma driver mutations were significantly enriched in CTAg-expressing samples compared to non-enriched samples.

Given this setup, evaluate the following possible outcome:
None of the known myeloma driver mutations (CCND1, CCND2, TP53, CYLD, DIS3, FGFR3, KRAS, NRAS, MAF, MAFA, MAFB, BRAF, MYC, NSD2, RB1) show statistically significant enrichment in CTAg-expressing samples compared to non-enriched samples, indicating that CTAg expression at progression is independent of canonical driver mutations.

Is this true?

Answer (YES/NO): YES